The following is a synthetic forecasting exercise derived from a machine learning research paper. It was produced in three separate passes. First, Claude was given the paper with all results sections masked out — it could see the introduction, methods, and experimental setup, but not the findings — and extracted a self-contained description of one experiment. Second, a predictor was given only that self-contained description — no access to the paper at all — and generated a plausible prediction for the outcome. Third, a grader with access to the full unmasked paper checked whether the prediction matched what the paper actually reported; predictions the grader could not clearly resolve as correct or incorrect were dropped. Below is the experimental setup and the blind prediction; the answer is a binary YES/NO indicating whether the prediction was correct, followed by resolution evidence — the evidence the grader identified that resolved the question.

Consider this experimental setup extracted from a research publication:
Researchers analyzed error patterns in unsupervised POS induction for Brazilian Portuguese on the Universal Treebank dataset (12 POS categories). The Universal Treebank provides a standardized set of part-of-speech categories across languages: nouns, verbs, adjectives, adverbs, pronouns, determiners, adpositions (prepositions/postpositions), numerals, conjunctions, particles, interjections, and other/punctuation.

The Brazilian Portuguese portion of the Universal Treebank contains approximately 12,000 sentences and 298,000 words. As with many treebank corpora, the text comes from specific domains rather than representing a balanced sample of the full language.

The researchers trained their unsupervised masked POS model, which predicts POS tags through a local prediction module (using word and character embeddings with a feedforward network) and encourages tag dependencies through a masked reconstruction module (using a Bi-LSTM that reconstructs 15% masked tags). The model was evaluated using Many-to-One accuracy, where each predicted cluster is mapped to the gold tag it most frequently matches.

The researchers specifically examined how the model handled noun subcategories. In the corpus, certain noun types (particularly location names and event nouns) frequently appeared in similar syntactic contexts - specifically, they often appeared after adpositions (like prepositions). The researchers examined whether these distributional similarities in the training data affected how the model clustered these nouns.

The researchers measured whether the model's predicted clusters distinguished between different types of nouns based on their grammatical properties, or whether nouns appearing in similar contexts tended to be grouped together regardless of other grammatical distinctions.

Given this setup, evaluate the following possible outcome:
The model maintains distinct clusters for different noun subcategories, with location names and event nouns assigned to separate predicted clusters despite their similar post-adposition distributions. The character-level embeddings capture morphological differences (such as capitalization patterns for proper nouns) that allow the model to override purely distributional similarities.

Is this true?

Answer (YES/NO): NO